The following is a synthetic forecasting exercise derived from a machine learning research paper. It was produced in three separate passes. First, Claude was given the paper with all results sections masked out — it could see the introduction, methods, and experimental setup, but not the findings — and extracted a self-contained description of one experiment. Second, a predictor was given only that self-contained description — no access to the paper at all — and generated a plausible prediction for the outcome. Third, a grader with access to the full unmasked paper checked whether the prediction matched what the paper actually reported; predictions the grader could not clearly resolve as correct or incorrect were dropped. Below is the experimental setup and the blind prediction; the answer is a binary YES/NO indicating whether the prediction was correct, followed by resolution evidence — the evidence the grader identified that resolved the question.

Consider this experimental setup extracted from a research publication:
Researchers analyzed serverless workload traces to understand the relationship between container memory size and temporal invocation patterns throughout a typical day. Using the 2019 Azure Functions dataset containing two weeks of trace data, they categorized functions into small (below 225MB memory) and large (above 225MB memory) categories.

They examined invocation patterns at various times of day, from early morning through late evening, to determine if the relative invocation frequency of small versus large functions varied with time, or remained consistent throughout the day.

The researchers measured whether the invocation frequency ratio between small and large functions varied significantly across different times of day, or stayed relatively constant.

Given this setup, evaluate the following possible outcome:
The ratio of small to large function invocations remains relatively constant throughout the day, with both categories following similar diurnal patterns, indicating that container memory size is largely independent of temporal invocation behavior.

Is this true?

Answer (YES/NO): YES